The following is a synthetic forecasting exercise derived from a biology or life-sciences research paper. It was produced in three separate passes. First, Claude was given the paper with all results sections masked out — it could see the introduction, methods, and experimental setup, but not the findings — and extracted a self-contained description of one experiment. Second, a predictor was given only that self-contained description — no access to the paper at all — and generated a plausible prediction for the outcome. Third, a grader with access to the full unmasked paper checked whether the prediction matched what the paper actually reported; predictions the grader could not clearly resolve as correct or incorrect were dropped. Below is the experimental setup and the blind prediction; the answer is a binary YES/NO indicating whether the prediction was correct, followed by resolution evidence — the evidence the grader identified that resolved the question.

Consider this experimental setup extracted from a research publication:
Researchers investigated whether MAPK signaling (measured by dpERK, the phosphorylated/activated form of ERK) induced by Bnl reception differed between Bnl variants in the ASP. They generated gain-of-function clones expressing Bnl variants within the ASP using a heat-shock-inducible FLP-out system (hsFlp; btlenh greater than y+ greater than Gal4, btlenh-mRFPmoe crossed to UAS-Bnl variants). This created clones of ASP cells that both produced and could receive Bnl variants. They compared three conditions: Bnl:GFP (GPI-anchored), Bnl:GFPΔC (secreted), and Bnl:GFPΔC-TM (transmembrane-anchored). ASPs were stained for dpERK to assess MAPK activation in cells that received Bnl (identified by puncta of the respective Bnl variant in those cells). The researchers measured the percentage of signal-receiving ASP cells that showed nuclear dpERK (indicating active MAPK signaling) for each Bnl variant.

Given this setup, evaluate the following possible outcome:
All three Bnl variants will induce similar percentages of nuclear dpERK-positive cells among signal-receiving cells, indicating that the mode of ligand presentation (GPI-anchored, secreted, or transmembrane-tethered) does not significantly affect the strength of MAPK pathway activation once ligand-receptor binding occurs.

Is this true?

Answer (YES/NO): NO